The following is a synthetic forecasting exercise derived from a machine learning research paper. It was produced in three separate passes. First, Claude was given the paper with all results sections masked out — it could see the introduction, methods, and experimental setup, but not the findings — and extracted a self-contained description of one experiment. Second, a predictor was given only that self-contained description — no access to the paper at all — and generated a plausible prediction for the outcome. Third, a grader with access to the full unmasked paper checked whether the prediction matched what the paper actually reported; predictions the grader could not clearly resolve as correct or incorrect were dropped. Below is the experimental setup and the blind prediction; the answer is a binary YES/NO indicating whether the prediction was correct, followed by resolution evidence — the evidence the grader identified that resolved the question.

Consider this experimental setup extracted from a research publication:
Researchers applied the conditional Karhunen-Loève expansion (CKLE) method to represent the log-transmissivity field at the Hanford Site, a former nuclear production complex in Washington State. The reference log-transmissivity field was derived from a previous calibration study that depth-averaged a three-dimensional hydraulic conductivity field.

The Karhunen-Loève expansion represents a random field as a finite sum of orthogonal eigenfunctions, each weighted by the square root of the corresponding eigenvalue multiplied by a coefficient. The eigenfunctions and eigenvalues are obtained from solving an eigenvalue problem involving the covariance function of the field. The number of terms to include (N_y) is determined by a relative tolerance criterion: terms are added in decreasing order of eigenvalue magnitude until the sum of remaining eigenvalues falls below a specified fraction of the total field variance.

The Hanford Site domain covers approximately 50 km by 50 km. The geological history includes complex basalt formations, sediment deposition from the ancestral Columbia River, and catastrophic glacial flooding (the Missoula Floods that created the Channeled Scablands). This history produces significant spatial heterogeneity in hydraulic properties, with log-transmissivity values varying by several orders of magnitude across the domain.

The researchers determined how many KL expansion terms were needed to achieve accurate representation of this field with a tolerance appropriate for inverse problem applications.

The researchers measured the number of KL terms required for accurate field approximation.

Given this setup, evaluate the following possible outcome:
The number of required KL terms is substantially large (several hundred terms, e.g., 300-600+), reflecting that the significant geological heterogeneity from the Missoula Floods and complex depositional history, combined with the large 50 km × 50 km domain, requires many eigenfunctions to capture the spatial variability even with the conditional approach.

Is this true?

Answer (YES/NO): NO